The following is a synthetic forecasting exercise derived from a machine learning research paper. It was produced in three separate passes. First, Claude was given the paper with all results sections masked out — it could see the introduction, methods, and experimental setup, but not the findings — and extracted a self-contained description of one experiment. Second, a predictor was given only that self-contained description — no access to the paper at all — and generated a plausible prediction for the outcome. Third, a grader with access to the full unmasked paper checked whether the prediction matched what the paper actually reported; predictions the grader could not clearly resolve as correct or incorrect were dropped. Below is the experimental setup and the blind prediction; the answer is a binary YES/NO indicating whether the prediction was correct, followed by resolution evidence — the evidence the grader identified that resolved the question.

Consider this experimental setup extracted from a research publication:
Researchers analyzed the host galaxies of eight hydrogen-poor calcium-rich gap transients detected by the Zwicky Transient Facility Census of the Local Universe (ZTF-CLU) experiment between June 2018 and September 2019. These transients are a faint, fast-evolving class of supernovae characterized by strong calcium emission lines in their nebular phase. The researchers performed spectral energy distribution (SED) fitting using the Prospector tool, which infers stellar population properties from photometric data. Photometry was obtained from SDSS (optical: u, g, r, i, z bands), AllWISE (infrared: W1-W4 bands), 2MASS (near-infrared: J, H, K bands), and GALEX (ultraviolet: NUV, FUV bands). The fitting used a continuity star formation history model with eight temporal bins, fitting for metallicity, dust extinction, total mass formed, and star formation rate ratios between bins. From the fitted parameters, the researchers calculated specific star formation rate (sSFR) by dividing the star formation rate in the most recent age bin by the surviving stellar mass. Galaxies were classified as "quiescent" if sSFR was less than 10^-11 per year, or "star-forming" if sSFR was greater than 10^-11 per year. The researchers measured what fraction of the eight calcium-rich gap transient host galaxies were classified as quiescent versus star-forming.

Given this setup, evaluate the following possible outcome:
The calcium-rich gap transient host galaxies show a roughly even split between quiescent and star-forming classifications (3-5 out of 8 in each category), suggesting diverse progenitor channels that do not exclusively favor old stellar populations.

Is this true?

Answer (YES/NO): NO